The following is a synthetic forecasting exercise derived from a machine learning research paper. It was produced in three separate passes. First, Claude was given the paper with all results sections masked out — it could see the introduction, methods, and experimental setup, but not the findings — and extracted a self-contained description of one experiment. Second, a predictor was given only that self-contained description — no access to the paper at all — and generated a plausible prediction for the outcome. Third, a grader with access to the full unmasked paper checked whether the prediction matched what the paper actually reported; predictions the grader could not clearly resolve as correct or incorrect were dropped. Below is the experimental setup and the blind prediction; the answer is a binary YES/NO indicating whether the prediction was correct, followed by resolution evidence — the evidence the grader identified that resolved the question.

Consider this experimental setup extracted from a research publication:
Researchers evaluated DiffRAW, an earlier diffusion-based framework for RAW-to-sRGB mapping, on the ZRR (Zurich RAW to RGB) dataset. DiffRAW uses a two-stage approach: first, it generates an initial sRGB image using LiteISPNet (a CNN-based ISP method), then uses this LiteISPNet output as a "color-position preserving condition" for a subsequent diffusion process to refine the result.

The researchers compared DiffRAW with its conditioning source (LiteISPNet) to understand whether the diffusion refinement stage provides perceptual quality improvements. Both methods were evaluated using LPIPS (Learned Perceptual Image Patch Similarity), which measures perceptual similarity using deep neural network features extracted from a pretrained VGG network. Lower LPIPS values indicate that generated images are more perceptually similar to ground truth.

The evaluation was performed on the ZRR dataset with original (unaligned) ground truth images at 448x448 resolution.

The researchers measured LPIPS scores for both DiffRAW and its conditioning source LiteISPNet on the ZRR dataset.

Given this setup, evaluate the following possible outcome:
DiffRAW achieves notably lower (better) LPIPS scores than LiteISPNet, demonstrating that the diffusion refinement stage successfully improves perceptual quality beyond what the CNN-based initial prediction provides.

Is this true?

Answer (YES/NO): YES